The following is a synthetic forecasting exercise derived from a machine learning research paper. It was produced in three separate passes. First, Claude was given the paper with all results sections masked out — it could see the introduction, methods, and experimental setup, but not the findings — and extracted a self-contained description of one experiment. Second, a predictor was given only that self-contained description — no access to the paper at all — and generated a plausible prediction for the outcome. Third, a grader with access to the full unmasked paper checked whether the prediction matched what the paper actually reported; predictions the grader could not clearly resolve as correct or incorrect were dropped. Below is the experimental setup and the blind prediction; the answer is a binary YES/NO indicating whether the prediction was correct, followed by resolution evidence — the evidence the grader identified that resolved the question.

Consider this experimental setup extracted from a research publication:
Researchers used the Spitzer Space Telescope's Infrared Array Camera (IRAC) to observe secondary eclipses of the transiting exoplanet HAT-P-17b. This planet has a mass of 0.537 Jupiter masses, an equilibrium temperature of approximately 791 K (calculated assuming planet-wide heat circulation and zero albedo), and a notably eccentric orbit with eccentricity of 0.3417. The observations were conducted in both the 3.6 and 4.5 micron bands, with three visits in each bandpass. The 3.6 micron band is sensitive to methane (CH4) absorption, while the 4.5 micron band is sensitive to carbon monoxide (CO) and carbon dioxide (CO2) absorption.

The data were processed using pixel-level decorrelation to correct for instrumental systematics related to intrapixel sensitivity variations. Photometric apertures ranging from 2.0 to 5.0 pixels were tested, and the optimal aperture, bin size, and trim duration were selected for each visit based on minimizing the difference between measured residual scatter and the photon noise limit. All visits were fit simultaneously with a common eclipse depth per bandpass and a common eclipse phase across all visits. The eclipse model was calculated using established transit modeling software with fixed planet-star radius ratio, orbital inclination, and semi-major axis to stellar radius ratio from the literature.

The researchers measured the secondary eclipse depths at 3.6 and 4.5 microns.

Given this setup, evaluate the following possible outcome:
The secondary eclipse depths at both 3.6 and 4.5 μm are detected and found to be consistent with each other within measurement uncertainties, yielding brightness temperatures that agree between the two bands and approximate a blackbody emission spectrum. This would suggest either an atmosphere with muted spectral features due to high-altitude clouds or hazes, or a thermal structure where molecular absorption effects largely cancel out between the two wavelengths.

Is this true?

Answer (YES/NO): NO